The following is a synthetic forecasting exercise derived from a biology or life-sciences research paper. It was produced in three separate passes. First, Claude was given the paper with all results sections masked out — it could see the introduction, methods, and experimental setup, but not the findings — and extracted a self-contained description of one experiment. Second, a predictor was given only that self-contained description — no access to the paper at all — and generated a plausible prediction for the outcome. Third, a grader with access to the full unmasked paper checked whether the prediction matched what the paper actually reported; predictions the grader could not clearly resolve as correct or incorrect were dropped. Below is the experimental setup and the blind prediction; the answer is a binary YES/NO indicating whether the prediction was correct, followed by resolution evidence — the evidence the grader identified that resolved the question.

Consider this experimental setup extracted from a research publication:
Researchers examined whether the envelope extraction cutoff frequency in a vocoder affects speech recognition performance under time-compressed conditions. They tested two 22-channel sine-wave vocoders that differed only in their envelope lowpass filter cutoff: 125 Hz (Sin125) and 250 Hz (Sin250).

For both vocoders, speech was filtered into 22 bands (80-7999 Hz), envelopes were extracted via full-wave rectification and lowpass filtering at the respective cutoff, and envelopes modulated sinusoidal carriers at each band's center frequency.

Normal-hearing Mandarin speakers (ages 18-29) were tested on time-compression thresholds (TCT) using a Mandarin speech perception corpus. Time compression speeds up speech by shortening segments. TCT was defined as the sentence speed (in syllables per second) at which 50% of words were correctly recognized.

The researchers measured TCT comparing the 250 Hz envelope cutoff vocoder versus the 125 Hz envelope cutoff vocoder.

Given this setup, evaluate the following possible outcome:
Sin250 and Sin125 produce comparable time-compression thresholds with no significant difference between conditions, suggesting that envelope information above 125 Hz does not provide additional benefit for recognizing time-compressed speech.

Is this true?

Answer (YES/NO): YES